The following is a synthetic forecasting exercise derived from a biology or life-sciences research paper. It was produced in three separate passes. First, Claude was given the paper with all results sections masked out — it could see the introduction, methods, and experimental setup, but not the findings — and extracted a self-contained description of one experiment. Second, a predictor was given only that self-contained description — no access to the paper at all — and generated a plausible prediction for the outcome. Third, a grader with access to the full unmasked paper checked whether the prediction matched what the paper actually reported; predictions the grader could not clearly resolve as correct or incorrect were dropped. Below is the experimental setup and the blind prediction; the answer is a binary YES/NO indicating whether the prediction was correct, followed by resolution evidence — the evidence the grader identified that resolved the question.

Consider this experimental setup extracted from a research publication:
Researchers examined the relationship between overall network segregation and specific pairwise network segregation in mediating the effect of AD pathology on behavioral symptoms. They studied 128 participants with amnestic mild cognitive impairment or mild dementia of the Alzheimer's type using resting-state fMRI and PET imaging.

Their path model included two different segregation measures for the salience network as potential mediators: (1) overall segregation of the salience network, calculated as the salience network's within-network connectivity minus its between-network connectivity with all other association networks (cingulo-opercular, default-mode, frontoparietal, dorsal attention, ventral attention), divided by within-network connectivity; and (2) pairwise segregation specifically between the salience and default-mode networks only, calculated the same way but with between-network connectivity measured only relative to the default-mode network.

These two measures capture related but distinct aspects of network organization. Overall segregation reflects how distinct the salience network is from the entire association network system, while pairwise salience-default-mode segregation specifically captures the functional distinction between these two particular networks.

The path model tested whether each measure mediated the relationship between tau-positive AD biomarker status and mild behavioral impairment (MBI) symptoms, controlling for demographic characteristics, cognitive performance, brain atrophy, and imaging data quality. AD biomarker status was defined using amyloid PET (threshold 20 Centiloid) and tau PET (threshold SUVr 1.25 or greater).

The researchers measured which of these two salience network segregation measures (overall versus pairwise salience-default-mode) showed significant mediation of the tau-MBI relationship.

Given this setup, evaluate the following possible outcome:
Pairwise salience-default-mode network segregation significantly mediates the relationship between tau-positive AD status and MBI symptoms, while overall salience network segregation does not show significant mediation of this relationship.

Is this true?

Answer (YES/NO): NO